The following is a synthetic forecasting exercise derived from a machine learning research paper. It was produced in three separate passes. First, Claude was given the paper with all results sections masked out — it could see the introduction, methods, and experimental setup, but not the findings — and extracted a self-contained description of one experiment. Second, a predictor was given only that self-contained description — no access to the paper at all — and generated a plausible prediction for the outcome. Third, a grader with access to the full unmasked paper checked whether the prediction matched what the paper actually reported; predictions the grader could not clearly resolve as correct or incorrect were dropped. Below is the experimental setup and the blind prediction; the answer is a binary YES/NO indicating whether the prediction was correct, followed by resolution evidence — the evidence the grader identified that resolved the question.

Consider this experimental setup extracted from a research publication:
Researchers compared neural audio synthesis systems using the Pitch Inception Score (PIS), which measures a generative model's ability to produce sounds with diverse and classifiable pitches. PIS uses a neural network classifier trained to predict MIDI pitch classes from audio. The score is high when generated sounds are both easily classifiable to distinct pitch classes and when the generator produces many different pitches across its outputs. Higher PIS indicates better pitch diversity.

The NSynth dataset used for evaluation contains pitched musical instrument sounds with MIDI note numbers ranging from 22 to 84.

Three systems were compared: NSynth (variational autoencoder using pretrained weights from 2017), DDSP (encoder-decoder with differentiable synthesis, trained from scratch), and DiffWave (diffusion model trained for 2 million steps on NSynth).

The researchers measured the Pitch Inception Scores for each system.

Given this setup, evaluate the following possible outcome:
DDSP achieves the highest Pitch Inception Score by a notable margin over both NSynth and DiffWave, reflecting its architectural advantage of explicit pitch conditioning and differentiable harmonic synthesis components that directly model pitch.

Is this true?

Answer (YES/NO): YES